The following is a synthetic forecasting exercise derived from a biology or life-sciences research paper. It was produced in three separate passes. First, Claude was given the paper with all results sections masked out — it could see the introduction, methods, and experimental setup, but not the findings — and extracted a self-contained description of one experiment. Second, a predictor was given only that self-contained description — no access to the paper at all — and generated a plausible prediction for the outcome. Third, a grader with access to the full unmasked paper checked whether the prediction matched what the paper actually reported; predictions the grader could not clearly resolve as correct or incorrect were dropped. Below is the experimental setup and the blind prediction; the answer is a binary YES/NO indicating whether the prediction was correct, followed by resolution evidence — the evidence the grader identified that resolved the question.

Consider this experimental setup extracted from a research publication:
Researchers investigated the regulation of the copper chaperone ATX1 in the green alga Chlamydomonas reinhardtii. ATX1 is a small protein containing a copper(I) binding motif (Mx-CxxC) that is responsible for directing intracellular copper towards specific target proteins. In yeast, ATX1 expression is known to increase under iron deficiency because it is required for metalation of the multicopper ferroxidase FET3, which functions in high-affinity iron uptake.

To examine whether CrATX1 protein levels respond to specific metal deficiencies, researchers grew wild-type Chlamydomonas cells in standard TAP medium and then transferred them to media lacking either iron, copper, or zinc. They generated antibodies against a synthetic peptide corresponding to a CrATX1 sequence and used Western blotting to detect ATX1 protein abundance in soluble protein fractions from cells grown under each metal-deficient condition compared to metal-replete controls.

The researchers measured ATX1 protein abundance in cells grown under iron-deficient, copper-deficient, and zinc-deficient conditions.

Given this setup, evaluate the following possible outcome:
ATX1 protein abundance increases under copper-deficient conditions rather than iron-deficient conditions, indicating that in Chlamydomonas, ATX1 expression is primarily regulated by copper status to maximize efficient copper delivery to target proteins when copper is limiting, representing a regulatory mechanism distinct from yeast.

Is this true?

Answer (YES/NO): NO